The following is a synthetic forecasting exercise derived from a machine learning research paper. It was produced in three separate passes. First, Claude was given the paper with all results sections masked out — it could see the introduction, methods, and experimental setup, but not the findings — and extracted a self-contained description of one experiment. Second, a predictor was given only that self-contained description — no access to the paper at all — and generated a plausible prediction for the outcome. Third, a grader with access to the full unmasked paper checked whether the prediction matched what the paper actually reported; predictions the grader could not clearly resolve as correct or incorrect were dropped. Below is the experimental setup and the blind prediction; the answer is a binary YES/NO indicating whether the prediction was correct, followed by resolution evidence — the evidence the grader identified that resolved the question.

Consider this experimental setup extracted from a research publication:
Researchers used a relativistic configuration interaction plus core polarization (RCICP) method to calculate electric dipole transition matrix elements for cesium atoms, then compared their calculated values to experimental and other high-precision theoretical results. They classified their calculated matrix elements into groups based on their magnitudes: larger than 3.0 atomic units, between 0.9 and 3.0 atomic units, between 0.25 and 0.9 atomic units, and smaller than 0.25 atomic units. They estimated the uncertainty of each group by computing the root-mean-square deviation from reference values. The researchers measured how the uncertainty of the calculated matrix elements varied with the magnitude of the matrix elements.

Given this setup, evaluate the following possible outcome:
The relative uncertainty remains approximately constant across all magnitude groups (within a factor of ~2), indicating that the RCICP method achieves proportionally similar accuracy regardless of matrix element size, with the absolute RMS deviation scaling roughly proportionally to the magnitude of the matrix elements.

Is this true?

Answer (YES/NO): NO